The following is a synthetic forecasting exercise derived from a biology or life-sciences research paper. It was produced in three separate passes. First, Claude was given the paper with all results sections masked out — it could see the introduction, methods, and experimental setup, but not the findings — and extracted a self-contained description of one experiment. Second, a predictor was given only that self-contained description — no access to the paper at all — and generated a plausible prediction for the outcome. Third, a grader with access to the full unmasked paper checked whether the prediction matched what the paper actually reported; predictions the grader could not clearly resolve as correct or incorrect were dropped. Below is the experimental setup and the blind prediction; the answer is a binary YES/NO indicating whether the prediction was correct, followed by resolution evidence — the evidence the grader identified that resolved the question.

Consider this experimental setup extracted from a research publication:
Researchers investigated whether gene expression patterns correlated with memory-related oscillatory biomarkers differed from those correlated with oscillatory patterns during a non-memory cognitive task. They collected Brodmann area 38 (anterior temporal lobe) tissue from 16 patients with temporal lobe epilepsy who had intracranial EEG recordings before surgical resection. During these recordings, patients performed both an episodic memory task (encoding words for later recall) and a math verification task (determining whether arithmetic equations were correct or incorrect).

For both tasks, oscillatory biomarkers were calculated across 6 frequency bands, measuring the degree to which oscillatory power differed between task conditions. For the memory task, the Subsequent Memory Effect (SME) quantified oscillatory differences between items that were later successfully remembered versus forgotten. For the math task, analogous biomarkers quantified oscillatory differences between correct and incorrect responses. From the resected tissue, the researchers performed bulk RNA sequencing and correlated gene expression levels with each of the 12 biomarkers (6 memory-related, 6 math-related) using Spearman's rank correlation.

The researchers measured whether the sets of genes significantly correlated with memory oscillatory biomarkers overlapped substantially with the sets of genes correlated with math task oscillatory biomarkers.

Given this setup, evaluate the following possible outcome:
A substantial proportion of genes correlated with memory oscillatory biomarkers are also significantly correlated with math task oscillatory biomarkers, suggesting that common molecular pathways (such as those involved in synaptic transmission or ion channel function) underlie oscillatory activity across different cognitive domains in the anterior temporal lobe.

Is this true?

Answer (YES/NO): NO